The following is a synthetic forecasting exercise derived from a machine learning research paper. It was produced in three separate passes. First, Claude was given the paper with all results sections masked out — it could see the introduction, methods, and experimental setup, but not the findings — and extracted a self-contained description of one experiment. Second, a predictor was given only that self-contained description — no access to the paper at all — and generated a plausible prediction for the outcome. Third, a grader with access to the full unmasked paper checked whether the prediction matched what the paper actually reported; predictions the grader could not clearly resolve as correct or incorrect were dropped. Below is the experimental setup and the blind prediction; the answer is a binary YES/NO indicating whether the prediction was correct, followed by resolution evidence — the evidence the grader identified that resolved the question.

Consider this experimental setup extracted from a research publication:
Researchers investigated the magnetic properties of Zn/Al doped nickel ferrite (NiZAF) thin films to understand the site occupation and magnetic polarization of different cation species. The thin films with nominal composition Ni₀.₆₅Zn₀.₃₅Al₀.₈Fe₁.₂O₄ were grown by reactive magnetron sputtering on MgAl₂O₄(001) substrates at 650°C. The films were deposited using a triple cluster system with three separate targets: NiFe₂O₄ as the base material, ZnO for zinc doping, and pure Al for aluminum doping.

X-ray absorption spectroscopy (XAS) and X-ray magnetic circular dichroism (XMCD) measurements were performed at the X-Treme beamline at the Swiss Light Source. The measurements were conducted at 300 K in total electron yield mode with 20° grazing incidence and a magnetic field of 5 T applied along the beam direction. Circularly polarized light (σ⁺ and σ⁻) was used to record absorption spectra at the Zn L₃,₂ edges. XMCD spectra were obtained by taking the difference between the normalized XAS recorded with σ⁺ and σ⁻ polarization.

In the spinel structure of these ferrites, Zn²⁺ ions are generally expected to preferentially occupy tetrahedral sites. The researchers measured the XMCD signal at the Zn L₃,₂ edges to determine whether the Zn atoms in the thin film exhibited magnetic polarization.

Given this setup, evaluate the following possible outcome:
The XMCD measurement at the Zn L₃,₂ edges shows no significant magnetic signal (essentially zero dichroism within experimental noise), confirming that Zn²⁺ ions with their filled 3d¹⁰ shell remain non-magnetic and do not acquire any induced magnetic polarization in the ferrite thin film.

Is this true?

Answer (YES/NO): YES